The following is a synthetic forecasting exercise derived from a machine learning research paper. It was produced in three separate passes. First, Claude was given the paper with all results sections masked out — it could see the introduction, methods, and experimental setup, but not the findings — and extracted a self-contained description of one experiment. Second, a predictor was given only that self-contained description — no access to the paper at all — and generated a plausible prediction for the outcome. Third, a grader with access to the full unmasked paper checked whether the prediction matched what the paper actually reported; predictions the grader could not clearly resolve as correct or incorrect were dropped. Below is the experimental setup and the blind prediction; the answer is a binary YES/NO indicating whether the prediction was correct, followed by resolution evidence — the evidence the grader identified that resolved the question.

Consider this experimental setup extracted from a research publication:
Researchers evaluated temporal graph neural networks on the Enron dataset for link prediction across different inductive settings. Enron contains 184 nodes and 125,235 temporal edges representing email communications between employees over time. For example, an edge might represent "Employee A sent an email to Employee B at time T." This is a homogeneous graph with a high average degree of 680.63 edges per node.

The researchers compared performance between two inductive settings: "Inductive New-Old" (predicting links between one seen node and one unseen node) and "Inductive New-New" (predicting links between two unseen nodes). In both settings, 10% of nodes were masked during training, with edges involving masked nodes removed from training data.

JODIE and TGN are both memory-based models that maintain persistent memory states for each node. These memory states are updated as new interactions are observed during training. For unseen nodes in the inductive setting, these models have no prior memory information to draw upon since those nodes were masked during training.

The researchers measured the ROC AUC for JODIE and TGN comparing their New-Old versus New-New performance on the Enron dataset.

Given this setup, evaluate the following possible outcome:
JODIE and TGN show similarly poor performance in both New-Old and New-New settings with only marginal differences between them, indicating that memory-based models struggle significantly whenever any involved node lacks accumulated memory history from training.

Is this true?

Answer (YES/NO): NO